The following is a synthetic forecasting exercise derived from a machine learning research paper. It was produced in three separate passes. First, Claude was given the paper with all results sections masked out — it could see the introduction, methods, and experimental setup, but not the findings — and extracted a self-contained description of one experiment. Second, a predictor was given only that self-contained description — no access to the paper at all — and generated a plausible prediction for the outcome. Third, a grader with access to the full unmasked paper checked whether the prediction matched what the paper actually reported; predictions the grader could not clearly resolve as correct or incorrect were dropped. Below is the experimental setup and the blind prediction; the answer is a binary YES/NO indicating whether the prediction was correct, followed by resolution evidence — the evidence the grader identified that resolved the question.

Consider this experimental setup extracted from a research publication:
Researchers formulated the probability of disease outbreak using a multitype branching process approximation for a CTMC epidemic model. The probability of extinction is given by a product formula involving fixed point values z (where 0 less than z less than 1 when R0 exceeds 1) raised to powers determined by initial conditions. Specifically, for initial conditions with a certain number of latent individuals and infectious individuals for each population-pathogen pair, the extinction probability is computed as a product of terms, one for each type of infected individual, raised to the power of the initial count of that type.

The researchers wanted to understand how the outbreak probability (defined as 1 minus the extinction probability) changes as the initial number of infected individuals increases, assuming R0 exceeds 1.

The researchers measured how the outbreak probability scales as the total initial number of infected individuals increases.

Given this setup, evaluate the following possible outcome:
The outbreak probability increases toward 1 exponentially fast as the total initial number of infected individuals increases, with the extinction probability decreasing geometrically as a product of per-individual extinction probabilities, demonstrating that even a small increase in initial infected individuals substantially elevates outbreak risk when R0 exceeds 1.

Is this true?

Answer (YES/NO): YES